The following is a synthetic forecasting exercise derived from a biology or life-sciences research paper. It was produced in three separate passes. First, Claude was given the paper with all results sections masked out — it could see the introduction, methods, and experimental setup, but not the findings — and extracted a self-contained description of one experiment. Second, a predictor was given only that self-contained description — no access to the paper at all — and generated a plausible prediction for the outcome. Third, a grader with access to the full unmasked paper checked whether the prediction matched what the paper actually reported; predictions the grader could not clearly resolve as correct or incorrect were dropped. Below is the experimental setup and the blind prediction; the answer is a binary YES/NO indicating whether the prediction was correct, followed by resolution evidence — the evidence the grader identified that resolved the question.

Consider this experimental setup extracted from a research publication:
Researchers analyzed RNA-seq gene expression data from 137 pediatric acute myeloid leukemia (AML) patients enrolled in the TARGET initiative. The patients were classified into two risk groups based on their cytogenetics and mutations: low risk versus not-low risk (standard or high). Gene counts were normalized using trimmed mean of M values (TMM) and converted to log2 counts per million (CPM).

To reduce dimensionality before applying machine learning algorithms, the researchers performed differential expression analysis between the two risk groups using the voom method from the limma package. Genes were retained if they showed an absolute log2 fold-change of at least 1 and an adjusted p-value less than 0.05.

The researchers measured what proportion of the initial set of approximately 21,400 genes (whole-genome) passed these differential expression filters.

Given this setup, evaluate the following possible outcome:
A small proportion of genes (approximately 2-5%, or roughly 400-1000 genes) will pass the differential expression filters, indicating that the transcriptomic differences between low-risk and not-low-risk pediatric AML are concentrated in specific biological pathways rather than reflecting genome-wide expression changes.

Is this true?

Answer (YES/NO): NO